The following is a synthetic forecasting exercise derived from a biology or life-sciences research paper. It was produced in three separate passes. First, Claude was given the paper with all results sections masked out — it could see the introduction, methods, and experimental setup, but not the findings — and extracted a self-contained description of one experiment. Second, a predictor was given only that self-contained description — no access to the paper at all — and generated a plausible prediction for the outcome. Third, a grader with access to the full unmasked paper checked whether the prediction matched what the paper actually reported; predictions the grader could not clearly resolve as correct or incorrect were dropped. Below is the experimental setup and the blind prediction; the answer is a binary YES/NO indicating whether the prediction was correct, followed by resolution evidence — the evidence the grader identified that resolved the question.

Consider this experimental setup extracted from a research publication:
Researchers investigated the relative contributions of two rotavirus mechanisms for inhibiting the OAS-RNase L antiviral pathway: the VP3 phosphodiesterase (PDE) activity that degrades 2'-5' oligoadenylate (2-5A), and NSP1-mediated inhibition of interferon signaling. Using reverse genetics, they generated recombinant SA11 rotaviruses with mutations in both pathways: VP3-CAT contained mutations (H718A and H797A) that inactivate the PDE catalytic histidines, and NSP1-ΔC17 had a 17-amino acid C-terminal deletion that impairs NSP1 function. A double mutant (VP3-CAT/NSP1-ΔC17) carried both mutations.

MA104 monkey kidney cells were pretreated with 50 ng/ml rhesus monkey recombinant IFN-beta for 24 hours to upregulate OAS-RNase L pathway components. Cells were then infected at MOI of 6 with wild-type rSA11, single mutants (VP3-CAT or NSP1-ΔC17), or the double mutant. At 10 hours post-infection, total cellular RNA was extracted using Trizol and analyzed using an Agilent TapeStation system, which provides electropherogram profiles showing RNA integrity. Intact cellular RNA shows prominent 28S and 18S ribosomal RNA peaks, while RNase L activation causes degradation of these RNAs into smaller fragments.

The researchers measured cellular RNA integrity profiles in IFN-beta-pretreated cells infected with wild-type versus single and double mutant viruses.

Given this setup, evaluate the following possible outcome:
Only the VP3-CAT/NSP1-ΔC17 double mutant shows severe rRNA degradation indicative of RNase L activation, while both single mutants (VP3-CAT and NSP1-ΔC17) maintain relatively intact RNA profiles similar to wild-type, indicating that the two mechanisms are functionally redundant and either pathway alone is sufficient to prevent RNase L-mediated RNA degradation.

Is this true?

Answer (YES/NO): YES